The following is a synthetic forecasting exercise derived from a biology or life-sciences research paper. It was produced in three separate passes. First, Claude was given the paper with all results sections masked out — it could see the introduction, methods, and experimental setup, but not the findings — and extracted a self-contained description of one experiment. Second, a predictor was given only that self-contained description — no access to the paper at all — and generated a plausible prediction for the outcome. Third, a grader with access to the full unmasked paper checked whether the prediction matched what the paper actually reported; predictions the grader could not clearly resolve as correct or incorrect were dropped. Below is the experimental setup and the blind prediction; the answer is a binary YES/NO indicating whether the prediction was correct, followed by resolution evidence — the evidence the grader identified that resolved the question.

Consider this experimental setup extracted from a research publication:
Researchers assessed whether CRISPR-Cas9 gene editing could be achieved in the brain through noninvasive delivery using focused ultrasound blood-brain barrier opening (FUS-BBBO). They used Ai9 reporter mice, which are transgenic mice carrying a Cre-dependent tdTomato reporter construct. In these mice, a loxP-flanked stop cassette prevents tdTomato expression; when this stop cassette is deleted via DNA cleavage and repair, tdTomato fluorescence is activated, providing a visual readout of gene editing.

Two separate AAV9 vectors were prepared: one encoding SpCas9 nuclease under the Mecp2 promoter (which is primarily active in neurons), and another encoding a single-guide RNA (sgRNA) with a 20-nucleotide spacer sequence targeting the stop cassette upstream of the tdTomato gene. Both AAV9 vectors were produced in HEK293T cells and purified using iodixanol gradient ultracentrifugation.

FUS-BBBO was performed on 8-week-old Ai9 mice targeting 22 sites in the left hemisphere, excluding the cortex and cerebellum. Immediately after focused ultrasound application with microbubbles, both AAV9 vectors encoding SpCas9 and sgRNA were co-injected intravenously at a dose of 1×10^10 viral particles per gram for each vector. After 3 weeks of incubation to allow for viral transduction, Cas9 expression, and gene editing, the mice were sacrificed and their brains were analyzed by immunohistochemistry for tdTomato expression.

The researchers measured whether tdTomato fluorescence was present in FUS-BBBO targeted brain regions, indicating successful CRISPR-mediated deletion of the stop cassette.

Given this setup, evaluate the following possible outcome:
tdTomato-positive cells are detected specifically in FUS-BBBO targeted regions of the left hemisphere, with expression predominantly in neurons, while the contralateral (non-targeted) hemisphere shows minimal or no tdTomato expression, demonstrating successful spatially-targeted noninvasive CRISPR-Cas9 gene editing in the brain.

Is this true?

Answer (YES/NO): YES